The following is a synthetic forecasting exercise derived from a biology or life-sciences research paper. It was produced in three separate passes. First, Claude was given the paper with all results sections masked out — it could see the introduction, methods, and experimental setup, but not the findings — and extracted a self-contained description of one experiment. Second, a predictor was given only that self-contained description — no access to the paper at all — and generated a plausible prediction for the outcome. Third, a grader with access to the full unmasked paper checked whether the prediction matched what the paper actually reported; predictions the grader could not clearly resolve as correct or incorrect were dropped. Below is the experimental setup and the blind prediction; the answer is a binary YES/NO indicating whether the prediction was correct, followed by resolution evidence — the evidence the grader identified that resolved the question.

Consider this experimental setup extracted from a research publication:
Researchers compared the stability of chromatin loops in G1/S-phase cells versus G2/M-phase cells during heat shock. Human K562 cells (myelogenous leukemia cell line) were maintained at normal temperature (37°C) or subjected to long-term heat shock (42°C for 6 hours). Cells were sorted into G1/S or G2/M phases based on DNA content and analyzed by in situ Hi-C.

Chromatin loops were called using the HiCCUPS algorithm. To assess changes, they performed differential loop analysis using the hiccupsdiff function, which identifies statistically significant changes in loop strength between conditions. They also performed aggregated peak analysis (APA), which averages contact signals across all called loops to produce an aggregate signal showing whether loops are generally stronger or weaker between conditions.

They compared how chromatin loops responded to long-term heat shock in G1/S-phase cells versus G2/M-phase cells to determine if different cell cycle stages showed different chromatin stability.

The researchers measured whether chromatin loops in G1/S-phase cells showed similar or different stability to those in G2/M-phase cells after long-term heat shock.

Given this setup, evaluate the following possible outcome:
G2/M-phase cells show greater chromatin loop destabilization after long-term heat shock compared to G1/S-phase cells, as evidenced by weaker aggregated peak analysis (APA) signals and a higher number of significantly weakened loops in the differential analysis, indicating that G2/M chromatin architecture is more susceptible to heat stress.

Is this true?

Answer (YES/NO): NO